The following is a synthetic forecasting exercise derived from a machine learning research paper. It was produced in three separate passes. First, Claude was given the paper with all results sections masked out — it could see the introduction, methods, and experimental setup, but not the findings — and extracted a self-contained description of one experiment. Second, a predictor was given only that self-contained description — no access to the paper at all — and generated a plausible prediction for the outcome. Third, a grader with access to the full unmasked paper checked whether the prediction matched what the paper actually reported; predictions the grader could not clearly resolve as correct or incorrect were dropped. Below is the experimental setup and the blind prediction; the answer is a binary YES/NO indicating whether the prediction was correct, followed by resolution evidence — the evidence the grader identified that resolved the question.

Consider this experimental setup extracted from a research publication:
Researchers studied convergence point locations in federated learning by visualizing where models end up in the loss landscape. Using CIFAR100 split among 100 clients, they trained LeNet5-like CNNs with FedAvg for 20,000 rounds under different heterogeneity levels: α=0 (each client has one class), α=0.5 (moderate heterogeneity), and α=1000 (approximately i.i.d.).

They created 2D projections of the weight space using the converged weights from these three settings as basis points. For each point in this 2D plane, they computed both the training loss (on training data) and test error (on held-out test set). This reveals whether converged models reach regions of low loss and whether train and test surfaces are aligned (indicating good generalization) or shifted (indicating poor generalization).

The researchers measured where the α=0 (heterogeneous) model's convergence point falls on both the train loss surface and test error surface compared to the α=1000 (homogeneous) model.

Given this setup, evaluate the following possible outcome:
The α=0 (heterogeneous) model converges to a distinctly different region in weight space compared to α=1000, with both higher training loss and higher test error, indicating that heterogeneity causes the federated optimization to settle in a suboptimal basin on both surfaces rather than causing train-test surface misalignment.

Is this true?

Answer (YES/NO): NO